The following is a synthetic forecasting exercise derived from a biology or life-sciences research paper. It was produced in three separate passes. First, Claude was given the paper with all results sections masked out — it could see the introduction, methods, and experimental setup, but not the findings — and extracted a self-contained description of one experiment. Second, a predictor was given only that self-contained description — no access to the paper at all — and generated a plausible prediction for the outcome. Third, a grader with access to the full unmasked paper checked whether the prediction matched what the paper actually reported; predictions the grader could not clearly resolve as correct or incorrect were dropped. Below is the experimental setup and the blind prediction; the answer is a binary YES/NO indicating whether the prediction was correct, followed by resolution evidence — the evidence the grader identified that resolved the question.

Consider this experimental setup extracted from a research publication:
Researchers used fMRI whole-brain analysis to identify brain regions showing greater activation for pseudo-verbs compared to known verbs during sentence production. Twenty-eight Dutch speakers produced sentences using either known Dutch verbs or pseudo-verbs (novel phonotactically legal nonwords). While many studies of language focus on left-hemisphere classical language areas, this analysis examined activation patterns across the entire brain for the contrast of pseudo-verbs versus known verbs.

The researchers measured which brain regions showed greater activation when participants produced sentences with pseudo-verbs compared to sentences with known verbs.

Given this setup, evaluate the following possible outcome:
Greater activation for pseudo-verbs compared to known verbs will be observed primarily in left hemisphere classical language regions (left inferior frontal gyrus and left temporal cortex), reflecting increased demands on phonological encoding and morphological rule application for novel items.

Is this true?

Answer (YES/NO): NO